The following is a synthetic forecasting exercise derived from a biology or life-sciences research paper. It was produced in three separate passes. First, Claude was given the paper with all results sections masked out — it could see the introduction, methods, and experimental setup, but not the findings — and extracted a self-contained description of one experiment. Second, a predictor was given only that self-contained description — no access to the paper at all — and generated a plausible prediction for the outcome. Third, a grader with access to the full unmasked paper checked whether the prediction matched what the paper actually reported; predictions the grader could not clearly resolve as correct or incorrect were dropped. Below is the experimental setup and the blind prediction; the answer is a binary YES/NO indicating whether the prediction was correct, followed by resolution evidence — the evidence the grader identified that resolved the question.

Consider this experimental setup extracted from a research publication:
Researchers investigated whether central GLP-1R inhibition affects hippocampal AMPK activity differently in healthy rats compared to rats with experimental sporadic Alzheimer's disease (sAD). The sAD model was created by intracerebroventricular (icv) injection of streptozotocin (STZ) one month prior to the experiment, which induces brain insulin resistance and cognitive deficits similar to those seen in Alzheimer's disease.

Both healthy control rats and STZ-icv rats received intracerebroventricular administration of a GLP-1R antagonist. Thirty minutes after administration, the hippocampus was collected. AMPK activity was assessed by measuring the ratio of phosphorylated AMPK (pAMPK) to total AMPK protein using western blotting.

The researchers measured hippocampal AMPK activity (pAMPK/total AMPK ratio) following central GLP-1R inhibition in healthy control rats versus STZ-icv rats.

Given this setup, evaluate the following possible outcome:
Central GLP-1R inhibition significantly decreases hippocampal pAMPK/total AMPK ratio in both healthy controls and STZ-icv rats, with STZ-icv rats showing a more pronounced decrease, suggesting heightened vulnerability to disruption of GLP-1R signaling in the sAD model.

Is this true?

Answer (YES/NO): NO